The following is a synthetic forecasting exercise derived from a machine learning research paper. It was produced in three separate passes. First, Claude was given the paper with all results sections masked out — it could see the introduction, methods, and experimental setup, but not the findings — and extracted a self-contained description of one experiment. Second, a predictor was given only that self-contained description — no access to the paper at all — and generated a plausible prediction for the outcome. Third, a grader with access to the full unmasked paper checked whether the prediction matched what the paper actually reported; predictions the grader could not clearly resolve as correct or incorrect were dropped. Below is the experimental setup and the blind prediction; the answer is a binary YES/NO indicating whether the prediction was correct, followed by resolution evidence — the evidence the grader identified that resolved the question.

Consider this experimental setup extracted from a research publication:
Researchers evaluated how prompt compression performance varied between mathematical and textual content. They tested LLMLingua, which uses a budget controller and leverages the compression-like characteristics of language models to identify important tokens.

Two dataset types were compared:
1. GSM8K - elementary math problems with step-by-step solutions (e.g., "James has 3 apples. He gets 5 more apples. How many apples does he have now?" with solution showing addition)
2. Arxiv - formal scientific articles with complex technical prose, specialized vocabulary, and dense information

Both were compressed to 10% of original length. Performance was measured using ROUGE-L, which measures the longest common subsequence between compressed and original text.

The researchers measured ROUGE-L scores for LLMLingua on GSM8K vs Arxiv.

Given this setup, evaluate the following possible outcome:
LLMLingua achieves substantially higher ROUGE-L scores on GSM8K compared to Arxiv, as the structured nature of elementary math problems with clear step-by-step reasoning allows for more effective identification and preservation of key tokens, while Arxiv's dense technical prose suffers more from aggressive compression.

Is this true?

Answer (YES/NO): YES